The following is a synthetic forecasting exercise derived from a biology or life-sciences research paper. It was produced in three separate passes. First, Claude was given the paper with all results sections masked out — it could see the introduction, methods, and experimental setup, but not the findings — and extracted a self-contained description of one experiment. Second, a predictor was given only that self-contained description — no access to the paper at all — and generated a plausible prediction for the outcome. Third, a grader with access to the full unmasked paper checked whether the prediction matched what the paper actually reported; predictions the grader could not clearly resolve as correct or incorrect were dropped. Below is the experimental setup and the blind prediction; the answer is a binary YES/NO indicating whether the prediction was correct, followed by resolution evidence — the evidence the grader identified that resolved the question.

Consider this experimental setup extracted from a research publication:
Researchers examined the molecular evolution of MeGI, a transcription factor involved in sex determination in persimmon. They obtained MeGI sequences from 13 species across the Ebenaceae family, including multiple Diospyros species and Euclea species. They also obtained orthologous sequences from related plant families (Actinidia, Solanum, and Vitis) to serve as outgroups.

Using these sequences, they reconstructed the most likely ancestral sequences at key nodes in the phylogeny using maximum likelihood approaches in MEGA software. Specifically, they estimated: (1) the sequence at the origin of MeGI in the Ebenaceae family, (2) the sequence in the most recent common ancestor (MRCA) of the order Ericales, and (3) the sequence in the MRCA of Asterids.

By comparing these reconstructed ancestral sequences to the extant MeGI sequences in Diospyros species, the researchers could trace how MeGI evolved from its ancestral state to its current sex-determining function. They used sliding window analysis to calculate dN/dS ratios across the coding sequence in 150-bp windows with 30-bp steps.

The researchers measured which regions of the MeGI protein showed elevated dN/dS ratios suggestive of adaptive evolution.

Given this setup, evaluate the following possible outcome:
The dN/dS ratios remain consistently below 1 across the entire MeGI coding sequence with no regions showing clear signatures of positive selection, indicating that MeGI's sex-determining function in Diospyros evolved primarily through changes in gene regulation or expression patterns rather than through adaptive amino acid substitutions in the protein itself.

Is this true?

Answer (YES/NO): NO